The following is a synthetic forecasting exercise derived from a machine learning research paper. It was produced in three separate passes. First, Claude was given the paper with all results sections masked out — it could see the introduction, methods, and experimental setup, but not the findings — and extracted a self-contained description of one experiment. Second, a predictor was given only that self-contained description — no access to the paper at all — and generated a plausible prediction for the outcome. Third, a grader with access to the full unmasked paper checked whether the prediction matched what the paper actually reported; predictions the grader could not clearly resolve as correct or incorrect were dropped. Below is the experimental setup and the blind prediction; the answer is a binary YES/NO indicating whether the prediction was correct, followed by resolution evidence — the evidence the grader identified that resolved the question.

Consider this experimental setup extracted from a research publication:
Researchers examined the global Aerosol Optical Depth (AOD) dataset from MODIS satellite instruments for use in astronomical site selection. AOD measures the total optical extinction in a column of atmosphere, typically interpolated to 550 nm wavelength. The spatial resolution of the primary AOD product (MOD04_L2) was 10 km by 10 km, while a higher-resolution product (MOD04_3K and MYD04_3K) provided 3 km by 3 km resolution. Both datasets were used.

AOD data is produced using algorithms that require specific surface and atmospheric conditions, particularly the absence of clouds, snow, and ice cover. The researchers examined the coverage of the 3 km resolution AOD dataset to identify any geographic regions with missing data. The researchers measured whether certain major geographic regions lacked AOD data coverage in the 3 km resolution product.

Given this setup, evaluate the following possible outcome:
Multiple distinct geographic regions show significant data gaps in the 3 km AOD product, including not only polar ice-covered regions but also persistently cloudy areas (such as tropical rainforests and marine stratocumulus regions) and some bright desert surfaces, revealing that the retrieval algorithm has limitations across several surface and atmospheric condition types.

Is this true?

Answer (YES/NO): NO